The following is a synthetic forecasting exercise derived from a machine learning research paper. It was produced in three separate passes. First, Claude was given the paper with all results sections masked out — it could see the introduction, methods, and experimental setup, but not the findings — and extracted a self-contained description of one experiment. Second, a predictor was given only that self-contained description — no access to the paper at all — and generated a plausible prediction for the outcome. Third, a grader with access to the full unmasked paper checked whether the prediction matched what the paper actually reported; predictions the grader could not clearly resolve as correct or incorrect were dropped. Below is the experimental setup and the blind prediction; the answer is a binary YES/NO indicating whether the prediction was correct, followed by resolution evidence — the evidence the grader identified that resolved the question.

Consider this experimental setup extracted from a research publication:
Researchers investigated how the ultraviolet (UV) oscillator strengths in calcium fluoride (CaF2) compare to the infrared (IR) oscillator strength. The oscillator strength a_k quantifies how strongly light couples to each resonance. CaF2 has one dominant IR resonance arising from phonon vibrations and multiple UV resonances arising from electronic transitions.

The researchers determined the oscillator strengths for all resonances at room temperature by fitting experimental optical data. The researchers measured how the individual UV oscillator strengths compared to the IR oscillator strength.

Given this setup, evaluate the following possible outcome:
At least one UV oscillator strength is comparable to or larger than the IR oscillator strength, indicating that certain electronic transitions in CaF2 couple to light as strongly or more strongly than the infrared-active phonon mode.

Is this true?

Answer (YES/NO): NO